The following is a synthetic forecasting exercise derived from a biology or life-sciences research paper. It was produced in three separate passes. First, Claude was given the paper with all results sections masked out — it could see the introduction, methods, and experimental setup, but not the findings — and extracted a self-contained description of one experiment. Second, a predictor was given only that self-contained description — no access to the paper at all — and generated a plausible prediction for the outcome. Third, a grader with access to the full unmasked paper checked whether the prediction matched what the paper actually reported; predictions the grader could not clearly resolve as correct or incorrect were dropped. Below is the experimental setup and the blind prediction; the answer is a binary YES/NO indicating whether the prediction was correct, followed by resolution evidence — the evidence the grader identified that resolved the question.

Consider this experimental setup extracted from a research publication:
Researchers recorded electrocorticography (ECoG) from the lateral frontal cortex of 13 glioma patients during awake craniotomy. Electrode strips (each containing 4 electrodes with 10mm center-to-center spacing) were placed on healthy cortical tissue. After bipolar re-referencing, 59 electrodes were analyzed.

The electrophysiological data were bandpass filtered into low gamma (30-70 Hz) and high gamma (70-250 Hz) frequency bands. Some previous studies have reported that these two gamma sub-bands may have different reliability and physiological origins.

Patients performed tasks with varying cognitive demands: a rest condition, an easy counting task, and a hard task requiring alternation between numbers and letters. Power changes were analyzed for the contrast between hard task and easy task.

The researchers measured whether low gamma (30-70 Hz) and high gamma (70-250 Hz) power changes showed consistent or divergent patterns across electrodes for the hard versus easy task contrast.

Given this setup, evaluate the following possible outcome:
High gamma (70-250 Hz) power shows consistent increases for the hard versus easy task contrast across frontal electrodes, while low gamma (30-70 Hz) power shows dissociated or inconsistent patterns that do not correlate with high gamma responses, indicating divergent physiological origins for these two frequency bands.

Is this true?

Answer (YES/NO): NO